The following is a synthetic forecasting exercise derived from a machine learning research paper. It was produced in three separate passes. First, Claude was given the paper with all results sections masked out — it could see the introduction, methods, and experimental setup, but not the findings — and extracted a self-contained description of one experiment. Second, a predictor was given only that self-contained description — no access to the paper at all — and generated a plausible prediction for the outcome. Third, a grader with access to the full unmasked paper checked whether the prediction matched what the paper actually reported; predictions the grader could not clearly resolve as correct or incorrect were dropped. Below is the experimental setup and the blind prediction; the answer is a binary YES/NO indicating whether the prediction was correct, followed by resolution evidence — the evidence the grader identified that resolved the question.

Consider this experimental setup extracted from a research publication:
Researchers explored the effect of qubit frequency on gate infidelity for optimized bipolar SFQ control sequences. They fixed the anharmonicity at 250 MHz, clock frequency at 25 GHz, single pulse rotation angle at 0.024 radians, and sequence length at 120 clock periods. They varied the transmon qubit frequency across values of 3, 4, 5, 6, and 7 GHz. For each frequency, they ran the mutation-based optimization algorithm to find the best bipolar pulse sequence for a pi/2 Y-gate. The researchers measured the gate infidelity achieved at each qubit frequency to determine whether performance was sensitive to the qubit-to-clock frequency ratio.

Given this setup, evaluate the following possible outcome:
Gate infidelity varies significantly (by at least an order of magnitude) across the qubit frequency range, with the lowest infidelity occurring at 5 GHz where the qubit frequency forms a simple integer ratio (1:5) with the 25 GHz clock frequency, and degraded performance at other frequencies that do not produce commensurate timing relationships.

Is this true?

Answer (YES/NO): NO